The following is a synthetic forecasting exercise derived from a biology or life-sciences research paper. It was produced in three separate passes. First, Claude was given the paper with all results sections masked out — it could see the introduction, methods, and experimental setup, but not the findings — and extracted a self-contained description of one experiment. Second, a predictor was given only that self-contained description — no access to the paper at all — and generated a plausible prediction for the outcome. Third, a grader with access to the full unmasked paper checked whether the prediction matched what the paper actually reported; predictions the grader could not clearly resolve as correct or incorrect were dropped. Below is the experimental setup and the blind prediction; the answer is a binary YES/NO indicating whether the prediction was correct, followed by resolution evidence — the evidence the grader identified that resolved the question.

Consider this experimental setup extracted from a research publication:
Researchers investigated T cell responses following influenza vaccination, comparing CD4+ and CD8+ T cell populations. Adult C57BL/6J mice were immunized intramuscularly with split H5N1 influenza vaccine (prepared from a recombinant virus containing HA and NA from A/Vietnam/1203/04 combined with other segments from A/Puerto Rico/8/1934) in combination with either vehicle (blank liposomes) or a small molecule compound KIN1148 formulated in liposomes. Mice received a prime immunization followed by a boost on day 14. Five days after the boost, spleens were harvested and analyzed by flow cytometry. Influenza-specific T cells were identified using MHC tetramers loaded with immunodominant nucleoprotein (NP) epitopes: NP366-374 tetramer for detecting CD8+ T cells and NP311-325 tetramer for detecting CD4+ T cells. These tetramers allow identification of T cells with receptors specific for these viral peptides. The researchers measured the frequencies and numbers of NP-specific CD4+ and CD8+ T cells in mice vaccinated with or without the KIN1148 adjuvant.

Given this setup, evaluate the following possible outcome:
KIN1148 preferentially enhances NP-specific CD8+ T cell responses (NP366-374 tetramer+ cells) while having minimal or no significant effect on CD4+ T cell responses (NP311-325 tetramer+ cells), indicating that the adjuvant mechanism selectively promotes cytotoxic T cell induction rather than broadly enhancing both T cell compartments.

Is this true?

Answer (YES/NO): NO